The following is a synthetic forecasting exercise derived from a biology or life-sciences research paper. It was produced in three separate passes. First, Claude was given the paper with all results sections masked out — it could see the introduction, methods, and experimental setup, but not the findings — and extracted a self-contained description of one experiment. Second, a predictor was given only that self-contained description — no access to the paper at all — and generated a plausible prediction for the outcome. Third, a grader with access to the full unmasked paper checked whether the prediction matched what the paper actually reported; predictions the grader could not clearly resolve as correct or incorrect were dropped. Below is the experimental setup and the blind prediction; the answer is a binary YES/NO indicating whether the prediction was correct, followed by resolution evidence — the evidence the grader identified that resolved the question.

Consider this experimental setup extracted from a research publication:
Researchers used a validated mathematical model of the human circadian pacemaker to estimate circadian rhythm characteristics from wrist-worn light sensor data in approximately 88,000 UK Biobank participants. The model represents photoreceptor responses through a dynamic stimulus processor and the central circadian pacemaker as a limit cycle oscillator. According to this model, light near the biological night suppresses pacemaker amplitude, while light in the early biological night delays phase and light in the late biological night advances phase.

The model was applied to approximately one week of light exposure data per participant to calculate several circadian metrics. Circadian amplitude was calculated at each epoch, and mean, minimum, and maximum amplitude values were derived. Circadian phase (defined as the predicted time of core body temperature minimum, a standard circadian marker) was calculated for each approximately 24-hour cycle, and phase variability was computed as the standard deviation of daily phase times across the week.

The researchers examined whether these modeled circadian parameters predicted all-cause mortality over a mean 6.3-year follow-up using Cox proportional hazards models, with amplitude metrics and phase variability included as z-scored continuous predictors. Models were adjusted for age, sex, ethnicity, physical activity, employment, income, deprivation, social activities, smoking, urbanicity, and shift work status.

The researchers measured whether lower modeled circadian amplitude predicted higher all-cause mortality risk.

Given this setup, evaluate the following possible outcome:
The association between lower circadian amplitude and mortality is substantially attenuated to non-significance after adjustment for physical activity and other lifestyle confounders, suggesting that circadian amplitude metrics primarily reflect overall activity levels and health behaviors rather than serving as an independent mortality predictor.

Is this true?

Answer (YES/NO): NO